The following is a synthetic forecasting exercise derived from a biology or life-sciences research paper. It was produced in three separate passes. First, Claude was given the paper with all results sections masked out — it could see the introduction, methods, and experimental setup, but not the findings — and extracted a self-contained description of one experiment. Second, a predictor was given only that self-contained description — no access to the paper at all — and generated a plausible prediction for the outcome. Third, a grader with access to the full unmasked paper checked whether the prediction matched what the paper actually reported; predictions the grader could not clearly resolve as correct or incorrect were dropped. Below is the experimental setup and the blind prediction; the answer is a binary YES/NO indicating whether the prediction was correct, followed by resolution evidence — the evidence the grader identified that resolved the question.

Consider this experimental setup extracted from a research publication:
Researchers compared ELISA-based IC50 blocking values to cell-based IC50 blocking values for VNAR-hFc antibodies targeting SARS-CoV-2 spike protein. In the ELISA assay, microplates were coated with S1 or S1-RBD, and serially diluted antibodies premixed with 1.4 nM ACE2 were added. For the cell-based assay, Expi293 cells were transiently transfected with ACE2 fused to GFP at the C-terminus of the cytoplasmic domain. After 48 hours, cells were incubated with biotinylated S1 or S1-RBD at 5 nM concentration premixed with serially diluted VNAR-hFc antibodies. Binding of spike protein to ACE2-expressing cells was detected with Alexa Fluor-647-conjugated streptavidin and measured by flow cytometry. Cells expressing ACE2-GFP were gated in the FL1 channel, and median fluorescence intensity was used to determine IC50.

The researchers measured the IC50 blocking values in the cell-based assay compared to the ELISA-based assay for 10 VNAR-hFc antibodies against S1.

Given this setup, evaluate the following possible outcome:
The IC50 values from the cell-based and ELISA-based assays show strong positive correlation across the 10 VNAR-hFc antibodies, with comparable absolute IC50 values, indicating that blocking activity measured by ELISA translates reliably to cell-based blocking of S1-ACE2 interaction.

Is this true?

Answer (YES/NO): NO